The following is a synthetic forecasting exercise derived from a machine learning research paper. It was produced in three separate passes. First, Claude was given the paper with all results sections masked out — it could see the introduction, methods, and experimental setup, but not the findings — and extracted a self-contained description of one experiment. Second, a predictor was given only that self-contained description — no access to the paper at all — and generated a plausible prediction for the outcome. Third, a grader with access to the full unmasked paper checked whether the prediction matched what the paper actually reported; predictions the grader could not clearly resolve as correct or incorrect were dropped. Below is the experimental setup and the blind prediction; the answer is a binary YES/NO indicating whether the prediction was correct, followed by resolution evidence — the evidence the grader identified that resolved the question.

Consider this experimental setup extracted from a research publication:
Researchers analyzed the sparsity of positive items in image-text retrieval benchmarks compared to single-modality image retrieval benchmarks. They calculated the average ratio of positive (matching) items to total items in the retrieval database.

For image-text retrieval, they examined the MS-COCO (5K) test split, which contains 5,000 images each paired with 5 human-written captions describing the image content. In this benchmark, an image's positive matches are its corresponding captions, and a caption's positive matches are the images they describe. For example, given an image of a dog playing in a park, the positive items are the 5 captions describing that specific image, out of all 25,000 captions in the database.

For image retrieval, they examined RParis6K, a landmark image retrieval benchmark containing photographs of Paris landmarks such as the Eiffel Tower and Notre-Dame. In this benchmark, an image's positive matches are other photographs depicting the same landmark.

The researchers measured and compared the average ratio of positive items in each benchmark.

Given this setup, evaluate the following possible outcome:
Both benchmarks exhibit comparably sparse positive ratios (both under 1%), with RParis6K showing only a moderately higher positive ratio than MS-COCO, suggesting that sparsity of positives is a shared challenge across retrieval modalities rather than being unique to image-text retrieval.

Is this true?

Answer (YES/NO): NO